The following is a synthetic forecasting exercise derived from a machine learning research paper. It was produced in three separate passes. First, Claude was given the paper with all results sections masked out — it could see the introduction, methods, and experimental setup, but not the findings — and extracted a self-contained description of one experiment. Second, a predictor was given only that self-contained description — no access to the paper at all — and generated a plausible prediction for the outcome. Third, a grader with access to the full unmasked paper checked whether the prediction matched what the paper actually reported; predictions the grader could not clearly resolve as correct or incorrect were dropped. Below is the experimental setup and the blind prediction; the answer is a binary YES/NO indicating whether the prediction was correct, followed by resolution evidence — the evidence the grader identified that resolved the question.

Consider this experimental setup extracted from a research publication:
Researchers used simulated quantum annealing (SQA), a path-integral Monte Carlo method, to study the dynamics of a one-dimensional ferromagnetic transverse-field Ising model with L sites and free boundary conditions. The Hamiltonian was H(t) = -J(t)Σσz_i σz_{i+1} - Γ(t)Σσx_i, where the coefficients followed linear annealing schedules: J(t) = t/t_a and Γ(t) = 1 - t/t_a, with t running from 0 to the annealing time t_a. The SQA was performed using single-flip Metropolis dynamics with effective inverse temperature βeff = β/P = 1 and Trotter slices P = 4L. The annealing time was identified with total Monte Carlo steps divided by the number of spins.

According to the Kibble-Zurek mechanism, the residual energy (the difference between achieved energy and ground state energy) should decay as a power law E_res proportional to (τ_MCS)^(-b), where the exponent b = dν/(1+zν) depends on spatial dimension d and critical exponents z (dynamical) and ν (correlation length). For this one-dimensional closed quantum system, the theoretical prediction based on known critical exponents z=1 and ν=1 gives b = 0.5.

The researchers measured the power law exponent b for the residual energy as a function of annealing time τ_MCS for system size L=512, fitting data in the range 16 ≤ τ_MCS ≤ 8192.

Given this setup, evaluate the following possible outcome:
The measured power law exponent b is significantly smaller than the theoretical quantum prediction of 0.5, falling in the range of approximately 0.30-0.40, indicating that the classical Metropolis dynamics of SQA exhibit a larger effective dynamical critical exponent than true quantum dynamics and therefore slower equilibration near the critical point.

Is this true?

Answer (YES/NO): NO